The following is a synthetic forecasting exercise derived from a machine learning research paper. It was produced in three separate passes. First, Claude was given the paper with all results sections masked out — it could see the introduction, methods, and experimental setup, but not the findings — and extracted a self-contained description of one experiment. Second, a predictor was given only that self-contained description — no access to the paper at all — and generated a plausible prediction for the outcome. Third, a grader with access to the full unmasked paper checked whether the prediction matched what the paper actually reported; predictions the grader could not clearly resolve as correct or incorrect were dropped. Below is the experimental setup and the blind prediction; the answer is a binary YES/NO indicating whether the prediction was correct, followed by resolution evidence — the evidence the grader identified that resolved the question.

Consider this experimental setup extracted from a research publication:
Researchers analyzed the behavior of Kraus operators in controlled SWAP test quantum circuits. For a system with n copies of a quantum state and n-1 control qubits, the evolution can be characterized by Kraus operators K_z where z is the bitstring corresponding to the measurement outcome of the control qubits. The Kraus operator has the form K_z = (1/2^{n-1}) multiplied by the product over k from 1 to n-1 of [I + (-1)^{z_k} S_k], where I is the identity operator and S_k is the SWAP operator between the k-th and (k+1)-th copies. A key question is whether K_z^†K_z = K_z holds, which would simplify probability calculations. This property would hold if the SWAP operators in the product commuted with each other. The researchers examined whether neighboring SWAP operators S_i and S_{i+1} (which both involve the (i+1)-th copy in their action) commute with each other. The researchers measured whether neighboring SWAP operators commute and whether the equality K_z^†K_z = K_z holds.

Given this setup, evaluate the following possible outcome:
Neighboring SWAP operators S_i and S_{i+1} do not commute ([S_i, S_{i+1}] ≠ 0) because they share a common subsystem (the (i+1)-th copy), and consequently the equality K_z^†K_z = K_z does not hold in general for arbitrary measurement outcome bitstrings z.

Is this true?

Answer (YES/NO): YES